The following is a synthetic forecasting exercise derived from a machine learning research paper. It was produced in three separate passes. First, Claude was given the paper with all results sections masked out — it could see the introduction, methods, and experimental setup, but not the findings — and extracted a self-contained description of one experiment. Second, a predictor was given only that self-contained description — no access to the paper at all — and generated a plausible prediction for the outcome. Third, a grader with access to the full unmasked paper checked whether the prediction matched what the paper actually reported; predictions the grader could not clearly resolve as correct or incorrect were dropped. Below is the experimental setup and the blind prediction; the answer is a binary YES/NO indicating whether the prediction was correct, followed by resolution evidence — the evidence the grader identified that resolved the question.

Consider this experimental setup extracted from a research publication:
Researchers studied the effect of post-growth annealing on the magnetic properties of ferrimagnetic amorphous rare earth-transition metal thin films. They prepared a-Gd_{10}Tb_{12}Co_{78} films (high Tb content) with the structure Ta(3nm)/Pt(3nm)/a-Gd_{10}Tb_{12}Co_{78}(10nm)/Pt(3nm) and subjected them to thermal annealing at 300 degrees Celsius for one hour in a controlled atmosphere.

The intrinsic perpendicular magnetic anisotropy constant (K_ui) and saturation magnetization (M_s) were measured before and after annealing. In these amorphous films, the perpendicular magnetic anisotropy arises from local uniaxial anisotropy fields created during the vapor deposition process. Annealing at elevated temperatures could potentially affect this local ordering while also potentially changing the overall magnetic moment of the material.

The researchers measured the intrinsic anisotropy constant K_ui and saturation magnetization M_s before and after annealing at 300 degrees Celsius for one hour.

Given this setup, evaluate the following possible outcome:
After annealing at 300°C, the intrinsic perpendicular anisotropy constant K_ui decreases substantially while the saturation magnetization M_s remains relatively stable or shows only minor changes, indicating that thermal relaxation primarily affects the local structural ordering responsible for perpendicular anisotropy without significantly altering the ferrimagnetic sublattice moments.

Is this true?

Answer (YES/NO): YES